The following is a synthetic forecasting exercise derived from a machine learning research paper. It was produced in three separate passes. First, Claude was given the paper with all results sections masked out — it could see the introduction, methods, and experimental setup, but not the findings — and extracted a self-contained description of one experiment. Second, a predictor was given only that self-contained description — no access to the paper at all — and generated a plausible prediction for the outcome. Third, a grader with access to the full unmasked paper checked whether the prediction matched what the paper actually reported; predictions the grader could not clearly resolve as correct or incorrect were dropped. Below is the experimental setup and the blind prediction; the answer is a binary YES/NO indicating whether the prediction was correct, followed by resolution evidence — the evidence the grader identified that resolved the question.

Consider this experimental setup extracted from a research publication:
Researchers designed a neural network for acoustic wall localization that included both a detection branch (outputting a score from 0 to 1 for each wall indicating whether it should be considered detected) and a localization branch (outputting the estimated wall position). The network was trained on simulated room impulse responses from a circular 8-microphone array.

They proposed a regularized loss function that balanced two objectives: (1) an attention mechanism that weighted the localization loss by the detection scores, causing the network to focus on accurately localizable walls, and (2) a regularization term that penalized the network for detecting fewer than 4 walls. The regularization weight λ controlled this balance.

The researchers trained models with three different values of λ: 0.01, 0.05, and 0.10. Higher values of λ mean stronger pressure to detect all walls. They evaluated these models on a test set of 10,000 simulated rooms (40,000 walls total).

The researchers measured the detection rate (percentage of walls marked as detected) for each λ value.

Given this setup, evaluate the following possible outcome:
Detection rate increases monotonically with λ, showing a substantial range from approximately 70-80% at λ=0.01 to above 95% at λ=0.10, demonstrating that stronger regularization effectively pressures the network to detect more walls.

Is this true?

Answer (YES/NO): NO